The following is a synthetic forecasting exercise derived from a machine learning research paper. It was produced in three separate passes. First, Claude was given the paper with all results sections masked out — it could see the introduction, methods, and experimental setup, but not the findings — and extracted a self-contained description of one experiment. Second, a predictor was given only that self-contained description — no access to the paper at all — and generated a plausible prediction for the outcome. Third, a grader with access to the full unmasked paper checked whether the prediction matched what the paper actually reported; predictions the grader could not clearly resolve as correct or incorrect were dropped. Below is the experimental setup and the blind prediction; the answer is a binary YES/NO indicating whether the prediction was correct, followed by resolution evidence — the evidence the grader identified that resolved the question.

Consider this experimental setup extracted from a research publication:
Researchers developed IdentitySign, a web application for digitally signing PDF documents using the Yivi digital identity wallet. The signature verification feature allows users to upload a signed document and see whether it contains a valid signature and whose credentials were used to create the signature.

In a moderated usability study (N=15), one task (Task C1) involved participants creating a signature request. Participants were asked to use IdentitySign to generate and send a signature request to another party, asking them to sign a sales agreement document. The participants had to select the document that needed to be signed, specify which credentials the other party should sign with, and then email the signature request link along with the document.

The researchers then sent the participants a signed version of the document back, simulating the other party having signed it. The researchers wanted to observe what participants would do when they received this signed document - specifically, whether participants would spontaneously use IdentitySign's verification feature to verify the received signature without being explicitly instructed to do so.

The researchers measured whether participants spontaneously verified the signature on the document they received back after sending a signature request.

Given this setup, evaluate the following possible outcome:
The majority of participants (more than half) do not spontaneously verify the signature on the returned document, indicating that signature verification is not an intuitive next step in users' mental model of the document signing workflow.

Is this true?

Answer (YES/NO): NO